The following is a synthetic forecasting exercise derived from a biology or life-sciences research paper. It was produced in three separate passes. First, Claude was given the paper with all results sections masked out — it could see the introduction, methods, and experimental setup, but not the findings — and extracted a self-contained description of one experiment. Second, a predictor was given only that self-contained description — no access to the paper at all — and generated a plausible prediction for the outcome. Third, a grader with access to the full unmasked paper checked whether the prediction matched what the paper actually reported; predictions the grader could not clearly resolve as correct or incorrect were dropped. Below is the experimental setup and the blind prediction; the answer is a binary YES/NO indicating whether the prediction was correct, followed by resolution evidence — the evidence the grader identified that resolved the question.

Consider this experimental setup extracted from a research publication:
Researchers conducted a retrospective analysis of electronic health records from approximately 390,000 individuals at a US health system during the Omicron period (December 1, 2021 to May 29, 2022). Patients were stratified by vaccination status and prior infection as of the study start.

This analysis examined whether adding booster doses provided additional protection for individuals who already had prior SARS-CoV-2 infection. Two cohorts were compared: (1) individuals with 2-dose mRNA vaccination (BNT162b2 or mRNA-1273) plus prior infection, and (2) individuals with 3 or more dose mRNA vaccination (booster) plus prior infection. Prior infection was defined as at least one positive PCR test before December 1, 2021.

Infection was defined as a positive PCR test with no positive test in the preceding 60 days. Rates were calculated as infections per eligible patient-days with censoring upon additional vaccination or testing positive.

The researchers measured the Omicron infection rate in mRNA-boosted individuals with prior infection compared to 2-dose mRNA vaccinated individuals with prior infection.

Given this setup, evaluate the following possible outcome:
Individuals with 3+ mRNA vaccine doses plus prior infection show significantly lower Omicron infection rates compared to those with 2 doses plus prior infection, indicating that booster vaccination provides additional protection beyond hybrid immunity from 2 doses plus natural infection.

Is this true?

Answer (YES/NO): YES